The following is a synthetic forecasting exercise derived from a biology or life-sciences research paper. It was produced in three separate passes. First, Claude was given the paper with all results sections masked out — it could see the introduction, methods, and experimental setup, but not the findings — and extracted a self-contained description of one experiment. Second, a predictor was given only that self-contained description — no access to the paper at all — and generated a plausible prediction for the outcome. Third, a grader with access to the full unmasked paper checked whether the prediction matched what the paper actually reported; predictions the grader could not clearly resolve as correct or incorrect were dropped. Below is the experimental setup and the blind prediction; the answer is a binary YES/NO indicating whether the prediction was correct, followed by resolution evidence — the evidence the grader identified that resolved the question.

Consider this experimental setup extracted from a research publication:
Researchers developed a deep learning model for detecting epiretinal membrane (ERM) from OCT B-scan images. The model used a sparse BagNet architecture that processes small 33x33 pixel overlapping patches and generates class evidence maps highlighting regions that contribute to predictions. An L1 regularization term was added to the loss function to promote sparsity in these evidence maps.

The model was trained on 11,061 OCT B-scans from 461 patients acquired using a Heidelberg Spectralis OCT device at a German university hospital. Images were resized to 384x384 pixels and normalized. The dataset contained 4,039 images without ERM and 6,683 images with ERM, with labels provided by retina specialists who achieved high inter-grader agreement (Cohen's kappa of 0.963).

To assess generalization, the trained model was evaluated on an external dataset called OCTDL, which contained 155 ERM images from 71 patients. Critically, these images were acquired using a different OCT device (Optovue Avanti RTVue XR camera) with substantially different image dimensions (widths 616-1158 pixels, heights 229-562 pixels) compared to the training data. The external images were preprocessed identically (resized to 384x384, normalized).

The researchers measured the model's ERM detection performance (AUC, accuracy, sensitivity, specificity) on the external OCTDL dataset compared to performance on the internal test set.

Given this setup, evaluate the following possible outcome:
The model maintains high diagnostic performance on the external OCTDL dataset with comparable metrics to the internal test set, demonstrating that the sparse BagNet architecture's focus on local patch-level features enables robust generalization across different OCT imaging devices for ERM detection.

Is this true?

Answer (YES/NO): YES